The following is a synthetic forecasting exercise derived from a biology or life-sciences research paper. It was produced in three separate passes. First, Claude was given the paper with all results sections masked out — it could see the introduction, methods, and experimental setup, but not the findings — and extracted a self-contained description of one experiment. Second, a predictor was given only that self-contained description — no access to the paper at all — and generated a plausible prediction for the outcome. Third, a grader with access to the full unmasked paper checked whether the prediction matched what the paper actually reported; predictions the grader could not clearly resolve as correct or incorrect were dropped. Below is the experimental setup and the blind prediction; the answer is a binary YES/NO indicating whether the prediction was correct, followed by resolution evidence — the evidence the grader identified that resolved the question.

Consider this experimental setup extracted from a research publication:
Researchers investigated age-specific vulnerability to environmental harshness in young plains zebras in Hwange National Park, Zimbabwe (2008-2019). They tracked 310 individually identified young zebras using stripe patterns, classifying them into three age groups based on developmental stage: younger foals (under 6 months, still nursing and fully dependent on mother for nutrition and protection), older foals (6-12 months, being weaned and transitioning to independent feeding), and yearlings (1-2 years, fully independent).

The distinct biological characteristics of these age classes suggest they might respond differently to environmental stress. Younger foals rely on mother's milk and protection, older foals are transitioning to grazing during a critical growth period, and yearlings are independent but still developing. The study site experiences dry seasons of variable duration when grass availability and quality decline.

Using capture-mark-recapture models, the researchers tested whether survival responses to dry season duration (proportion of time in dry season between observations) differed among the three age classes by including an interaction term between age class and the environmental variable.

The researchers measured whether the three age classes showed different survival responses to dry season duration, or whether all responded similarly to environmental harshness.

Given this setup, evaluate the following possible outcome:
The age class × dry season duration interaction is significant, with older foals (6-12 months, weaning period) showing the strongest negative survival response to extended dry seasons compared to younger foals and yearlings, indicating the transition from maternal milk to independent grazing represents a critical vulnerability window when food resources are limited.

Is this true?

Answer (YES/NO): NO